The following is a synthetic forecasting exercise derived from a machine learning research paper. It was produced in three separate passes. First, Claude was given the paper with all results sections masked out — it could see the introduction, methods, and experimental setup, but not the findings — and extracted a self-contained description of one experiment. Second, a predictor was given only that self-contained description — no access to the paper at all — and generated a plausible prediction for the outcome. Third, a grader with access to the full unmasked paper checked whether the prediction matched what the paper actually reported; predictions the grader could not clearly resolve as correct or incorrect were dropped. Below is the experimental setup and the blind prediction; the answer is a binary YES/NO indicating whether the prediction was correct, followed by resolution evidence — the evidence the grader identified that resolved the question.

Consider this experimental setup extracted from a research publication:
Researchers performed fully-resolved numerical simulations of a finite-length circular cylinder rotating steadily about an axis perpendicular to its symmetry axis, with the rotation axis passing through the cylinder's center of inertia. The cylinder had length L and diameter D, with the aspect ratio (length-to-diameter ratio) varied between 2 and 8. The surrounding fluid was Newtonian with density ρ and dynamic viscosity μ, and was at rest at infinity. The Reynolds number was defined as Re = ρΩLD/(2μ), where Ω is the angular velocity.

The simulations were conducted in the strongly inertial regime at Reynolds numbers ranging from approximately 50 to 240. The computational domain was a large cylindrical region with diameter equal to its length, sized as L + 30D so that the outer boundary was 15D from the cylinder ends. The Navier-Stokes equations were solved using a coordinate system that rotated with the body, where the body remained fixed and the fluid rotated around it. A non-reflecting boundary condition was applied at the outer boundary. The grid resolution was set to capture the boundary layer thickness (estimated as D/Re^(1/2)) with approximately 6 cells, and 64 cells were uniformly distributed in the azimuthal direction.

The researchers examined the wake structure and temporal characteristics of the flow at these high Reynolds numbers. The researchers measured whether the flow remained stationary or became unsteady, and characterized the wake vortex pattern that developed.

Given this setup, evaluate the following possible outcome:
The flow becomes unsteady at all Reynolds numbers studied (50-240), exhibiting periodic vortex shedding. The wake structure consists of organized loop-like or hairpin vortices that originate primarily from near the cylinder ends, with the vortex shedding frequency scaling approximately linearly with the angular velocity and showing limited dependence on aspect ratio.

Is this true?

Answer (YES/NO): NO